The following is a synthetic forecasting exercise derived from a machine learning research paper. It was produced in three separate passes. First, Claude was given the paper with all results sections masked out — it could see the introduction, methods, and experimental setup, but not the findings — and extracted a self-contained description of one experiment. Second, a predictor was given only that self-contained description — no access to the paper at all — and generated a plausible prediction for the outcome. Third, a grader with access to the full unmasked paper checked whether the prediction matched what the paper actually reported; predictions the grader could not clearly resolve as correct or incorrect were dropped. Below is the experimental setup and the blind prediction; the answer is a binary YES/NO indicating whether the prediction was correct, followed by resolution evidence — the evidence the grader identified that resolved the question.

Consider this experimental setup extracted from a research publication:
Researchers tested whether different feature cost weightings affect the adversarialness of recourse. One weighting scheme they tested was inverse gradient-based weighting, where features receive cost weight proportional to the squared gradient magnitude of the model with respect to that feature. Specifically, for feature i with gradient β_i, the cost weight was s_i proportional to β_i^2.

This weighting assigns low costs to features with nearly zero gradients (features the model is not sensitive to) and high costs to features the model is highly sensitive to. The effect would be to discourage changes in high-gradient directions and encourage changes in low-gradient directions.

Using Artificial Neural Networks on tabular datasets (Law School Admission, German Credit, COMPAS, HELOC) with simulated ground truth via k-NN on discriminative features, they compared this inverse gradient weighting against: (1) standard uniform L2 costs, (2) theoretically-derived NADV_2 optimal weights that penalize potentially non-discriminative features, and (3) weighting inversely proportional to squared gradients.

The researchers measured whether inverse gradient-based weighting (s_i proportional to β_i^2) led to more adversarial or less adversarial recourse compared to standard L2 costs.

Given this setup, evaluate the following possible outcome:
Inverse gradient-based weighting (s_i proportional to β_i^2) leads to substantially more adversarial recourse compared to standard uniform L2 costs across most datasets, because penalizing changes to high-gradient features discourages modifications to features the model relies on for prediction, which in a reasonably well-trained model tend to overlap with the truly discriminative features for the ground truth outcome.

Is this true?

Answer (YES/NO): NO